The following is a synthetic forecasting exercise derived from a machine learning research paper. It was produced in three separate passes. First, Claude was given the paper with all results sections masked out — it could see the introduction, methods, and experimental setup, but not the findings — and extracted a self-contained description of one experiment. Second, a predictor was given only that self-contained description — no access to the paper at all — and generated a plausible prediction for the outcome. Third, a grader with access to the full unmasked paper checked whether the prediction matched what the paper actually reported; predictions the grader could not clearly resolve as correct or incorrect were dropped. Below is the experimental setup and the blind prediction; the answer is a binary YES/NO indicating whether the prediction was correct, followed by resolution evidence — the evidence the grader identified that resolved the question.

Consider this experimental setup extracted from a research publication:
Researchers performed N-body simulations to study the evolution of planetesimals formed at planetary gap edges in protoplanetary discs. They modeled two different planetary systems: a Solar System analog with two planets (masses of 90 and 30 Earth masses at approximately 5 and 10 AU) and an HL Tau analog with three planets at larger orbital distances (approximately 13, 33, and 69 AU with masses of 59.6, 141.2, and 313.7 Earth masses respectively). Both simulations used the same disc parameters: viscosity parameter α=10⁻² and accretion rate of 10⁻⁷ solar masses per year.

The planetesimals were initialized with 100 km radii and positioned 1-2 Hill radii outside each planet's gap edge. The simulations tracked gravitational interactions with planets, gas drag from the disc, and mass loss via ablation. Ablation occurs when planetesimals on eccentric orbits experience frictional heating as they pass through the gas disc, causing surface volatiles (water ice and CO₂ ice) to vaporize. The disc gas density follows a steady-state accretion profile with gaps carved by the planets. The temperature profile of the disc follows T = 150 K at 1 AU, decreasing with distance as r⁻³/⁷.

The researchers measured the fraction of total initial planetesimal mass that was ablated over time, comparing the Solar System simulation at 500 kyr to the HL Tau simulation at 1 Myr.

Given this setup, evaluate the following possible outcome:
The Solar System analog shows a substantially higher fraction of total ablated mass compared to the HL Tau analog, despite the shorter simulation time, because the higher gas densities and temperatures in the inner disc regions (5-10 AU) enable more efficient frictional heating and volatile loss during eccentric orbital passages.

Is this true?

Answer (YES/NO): YES